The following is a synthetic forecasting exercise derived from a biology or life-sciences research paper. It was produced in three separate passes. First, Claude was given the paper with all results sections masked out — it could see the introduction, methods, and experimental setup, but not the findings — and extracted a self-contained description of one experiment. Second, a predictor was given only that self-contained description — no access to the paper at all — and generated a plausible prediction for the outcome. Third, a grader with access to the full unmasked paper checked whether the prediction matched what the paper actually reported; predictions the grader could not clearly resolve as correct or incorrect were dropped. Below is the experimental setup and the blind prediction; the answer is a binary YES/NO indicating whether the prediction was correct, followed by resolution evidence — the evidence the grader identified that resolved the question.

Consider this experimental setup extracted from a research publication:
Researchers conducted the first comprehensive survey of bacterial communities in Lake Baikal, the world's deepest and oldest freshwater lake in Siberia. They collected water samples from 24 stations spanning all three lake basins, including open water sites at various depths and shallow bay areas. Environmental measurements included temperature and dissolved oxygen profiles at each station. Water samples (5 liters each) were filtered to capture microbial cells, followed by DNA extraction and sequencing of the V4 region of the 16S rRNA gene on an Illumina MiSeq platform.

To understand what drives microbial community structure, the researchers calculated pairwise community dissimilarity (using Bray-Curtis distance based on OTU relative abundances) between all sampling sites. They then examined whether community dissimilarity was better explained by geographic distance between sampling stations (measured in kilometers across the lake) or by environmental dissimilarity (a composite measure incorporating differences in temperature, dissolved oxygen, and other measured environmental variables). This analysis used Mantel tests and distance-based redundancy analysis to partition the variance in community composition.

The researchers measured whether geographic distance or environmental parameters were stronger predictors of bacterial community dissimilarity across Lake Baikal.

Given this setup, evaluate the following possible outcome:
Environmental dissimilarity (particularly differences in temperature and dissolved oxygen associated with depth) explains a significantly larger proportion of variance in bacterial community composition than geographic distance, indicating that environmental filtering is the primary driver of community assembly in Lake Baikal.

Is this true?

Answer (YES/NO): YES